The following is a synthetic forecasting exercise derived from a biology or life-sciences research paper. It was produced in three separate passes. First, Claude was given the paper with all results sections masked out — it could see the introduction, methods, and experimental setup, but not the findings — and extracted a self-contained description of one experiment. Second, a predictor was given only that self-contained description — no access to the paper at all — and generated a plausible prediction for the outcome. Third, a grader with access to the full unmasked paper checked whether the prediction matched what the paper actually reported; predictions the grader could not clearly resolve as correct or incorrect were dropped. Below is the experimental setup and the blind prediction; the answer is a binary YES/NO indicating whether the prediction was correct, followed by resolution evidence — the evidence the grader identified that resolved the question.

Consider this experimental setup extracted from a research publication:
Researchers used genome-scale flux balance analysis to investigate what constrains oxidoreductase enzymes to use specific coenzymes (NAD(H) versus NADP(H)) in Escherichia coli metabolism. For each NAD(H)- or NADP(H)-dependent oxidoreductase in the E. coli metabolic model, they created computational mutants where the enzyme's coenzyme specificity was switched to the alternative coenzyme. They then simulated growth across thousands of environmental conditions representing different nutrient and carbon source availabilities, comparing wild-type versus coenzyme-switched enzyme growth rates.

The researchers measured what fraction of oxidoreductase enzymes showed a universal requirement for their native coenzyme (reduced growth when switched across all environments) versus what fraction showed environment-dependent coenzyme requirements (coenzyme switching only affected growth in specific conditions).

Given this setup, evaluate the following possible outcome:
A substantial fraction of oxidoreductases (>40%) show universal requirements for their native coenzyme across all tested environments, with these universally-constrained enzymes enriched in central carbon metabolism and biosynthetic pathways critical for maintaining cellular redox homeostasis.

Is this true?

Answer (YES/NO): NO